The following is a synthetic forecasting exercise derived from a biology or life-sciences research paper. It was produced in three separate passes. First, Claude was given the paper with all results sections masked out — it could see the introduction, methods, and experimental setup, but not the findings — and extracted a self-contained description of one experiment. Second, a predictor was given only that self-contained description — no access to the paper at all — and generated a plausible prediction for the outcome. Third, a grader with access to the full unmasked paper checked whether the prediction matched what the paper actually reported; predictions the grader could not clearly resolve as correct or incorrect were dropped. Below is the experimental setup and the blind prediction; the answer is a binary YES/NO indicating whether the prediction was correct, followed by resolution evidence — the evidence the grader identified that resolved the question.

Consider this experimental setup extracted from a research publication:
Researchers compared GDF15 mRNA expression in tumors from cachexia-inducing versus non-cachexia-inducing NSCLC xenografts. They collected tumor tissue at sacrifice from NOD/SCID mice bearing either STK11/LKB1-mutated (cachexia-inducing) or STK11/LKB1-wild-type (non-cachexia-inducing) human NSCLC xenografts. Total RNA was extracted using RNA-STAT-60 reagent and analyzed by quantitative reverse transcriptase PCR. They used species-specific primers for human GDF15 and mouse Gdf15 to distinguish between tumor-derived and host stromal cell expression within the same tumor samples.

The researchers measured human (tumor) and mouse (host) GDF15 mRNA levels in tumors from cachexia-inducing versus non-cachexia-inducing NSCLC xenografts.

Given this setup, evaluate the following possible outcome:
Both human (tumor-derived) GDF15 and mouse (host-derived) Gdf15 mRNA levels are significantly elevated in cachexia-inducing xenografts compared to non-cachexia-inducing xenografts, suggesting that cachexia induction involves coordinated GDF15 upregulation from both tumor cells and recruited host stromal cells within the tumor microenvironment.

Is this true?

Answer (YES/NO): NO